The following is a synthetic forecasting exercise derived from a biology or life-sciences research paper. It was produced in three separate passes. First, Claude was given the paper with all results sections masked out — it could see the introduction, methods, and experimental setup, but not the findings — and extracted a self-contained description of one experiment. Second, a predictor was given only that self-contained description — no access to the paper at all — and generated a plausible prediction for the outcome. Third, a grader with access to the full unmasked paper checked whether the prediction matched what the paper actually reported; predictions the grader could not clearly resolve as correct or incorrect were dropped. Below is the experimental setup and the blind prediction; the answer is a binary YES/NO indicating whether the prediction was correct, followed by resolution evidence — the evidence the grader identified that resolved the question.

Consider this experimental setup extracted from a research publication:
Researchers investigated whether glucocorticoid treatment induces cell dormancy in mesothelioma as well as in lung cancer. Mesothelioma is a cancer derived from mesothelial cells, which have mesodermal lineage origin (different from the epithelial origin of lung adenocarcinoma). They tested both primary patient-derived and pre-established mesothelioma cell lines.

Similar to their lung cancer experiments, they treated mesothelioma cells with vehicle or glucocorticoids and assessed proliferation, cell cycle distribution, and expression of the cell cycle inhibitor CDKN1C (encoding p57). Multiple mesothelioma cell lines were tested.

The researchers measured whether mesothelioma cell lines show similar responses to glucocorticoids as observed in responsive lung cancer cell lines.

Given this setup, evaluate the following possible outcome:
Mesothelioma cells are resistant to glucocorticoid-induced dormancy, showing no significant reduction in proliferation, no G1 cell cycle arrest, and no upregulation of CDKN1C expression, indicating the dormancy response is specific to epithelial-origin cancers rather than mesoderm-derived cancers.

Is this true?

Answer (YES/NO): NO